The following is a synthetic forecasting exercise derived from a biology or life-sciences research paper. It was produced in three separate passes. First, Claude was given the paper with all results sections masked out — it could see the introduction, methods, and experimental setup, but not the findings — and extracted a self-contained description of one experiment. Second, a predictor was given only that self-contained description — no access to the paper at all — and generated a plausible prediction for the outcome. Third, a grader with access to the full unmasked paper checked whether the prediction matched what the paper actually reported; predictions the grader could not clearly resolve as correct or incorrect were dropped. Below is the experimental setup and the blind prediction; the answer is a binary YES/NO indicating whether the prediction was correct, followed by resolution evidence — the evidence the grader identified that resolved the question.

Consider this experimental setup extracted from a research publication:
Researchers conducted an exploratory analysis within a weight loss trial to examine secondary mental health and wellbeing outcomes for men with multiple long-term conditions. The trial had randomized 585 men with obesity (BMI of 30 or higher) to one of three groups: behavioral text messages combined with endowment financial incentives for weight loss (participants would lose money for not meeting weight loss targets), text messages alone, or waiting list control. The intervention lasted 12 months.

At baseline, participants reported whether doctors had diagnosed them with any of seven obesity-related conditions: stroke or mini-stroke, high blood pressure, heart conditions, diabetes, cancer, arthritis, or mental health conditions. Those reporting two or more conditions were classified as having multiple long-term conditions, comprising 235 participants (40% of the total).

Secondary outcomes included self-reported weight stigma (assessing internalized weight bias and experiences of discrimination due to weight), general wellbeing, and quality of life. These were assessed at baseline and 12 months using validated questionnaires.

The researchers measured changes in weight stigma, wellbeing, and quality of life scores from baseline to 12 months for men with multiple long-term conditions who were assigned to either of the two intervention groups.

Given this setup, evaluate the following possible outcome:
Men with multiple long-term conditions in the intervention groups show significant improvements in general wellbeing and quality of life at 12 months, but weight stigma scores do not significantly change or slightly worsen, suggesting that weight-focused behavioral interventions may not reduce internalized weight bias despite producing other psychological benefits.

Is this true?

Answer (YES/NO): NO